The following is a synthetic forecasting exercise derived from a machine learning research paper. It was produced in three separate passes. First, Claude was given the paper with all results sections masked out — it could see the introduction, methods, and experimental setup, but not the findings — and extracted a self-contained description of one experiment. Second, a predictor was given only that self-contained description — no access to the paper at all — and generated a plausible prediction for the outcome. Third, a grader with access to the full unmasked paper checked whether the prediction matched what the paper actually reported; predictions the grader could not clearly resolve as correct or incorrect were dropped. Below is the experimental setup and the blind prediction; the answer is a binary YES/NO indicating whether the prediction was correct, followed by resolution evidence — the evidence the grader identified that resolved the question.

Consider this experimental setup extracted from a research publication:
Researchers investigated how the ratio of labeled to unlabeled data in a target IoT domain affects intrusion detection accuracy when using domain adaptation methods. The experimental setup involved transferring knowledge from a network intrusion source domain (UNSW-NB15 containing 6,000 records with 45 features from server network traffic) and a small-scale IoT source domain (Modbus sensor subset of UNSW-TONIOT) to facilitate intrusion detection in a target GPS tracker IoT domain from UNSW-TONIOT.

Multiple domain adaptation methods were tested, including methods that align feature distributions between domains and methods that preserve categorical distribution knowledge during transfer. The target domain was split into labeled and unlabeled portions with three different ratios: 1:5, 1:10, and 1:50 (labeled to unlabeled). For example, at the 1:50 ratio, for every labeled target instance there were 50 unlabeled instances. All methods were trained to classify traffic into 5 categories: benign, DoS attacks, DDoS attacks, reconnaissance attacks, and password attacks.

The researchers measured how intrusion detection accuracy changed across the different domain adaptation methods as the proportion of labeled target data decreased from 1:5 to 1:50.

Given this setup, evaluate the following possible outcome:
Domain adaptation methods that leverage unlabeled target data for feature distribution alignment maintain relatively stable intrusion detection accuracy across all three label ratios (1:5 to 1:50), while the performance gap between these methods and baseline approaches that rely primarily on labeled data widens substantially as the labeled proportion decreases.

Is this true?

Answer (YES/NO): NO